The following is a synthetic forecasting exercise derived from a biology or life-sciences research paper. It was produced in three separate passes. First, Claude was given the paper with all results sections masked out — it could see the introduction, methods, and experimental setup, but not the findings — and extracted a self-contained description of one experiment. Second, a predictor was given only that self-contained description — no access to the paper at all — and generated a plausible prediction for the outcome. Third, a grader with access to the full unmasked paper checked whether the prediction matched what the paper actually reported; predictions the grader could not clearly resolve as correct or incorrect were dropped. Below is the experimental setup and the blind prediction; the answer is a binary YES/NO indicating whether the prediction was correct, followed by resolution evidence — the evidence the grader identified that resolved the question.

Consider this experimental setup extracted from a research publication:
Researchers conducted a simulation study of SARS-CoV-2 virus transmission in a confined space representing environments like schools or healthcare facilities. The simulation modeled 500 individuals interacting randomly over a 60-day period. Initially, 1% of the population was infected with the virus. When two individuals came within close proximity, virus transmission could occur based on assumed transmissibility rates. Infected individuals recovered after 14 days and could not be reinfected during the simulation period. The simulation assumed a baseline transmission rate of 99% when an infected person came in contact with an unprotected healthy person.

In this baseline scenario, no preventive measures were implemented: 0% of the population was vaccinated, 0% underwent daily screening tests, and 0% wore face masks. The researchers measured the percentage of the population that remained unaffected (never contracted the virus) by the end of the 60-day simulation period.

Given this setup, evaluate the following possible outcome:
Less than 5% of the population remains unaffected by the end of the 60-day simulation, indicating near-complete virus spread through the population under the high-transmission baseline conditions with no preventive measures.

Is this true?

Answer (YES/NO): YES